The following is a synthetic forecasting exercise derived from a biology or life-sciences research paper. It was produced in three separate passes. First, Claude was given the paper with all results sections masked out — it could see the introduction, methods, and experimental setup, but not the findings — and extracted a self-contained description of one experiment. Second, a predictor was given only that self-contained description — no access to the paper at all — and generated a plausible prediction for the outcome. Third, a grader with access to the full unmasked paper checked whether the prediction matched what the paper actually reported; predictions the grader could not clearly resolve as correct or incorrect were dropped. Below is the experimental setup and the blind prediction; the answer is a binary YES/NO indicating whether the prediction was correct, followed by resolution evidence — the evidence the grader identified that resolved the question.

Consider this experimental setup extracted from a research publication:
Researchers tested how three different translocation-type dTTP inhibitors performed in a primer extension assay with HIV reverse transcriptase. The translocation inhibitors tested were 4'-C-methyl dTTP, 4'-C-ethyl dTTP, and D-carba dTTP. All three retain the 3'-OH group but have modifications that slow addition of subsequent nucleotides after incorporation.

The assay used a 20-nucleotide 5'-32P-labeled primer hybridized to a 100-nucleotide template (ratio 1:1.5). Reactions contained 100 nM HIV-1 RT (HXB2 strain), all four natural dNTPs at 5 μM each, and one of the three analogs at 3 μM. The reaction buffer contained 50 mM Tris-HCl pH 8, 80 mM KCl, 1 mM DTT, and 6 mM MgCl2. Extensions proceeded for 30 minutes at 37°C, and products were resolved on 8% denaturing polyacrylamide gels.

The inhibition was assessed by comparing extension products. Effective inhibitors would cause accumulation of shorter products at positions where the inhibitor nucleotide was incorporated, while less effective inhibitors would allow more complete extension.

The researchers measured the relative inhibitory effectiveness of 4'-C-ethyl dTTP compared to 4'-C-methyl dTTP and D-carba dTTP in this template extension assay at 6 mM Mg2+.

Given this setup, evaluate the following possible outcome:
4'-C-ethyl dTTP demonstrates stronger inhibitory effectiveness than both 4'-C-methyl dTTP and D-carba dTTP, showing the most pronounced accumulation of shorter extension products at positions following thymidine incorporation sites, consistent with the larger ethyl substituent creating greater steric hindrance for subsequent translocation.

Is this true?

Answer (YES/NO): YES